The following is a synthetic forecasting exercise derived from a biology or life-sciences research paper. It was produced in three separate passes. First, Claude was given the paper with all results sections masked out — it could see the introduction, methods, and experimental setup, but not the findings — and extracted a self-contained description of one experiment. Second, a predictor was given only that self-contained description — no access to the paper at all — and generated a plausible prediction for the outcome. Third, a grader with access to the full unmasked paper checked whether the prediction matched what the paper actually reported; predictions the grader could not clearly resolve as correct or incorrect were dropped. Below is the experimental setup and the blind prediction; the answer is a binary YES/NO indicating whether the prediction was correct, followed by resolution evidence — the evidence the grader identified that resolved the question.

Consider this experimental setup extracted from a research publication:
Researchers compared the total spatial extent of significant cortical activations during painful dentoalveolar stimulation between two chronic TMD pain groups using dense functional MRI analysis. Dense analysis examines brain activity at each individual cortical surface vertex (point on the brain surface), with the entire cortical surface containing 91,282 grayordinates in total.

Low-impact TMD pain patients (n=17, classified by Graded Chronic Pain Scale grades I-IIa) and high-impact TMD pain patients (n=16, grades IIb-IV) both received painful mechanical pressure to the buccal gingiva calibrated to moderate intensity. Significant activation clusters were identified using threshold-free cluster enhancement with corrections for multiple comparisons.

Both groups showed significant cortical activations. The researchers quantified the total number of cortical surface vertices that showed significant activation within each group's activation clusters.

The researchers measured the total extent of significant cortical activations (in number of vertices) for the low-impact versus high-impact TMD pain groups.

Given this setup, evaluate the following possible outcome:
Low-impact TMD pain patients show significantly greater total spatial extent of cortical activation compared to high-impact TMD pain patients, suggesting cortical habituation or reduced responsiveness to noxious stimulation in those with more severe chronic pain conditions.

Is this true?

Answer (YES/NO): NO